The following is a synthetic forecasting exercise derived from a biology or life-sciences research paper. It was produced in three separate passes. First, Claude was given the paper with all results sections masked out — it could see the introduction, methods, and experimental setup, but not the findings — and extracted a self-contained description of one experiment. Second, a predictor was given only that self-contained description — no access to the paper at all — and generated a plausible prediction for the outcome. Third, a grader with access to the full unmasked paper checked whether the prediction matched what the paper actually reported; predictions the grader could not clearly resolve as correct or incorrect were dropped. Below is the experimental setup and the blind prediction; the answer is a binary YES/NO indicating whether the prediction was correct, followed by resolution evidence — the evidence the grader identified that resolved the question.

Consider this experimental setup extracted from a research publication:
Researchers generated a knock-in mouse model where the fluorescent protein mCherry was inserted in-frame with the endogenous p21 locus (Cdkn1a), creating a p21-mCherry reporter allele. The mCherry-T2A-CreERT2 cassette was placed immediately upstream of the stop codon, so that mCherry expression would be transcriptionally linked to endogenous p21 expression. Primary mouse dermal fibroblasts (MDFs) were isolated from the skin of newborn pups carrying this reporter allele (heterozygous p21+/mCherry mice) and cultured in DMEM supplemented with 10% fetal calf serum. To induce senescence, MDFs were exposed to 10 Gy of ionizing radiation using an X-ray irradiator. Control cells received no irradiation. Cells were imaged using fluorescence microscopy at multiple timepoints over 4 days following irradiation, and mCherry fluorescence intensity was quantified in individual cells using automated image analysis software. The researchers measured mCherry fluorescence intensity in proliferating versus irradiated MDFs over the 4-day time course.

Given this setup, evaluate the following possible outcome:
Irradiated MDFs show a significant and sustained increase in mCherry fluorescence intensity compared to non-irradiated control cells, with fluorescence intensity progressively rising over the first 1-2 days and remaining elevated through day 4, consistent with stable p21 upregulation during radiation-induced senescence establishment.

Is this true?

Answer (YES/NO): NO